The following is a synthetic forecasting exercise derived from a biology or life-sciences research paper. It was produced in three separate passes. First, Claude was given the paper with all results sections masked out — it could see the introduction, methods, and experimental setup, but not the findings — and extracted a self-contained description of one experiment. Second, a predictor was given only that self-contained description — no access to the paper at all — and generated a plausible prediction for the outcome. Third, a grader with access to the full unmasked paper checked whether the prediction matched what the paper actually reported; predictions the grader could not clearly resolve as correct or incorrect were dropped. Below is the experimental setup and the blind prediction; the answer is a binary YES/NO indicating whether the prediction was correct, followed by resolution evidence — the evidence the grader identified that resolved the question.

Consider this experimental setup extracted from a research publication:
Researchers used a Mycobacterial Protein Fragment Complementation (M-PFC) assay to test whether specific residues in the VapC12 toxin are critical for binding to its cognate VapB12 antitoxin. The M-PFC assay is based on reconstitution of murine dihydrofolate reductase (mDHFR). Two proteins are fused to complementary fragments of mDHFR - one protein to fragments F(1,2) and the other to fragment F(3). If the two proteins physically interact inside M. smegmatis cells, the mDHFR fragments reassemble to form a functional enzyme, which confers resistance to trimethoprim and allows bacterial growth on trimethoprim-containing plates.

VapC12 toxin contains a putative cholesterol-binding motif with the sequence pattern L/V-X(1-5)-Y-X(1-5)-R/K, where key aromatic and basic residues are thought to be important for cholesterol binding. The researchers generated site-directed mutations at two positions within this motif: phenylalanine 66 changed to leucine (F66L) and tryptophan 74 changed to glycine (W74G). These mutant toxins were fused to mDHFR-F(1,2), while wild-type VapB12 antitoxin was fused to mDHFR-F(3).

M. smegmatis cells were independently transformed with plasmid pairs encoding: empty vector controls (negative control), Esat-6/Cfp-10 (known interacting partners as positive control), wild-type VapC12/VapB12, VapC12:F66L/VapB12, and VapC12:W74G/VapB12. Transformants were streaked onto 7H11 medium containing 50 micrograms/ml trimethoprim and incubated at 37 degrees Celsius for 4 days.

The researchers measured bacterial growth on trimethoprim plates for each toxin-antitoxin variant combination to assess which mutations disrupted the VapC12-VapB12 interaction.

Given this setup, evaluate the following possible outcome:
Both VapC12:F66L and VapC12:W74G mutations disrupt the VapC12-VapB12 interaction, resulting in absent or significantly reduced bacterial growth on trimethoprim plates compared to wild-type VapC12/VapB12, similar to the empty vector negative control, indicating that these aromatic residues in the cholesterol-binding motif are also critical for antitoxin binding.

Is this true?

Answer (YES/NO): NO